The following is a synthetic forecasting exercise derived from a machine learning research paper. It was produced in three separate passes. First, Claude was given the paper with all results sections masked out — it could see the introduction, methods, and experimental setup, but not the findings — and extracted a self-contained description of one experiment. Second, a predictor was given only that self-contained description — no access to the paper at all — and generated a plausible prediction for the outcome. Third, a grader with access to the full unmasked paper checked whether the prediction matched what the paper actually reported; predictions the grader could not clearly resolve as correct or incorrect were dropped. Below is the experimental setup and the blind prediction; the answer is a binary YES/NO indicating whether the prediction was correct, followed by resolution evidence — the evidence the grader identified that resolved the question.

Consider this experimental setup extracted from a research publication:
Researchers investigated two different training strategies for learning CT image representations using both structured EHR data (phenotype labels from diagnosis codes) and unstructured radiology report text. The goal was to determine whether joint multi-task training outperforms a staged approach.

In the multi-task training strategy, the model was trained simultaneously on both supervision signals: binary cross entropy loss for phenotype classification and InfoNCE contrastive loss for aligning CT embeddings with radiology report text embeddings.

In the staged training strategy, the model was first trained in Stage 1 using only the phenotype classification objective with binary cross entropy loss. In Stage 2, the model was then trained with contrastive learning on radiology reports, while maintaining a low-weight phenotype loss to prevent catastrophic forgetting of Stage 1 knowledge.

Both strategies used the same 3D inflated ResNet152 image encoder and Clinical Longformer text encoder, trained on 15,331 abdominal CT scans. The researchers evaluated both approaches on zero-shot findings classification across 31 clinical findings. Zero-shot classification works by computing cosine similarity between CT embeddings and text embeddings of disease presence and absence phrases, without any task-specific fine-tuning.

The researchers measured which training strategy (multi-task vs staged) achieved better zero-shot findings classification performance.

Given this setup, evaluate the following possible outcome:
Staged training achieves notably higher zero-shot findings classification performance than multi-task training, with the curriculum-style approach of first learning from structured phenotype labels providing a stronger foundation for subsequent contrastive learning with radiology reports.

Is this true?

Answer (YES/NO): NO